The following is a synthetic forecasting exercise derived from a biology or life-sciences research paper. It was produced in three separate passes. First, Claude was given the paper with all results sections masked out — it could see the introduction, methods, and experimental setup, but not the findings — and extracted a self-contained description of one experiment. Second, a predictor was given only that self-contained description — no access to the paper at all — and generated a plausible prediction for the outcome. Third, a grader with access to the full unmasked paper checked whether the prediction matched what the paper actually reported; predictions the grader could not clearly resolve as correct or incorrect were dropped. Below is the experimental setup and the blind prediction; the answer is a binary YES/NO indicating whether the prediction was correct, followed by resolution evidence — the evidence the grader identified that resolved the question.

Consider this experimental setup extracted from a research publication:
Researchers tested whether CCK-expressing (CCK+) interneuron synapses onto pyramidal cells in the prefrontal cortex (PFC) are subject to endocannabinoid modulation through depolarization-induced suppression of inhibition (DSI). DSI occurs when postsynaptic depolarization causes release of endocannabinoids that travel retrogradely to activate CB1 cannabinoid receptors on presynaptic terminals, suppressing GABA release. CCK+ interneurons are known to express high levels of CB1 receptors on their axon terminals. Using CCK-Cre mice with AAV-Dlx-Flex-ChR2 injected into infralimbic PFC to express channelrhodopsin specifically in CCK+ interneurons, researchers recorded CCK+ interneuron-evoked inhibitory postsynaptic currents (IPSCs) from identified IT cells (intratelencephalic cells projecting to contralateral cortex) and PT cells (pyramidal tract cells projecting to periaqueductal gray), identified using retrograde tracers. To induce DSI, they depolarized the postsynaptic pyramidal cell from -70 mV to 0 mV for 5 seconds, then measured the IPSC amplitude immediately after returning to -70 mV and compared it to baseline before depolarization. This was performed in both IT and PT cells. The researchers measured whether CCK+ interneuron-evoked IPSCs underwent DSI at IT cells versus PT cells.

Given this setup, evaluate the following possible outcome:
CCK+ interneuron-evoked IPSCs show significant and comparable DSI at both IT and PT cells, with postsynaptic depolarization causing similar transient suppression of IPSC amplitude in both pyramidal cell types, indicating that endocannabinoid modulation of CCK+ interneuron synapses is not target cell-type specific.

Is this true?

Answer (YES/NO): NO